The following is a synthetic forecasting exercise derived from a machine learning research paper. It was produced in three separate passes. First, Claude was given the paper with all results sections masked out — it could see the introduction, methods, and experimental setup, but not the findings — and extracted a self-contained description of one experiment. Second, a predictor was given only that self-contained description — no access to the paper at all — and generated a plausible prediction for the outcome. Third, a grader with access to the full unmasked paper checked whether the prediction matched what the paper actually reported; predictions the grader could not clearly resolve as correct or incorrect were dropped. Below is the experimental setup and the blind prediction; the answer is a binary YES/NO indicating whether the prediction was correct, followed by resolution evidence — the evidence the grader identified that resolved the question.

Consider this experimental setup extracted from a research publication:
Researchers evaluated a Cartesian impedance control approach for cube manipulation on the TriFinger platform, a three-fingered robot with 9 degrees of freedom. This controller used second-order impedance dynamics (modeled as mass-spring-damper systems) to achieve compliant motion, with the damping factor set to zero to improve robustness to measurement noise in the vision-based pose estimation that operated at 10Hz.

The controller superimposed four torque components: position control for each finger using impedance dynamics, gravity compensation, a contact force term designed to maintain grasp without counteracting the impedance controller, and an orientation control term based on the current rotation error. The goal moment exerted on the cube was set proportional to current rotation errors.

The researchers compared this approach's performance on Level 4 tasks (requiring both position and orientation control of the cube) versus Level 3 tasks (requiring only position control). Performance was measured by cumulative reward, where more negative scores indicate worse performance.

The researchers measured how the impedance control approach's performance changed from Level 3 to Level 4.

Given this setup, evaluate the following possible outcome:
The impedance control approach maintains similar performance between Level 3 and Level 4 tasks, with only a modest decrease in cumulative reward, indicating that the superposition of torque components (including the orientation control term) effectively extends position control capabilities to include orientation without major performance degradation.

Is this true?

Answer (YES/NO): NO